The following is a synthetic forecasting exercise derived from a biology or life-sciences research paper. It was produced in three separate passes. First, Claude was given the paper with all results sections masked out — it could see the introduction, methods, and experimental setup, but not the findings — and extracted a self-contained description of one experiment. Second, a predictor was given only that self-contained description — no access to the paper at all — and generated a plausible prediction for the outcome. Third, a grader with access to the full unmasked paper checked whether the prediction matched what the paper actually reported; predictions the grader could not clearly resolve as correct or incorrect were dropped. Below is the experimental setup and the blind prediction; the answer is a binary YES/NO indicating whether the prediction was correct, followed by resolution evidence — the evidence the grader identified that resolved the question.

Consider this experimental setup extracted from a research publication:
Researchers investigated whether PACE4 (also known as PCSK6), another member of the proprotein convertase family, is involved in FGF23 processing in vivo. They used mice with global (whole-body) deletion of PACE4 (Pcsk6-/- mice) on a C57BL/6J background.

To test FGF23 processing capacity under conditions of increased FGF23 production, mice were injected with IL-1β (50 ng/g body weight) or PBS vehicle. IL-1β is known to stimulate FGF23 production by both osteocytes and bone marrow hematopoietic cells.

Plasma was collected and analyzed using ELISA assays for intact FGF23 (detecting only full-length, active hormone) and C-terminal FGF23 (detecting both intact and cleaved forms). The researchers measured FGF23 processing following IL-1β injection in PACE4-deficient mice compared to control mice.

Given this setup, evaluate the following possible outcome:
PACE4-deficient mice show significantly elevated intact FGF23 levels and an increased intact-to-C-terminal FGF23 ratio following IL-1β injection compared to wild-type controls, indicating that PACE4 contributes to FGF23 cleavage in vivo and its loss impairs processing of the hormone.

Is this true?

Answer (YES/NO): NO